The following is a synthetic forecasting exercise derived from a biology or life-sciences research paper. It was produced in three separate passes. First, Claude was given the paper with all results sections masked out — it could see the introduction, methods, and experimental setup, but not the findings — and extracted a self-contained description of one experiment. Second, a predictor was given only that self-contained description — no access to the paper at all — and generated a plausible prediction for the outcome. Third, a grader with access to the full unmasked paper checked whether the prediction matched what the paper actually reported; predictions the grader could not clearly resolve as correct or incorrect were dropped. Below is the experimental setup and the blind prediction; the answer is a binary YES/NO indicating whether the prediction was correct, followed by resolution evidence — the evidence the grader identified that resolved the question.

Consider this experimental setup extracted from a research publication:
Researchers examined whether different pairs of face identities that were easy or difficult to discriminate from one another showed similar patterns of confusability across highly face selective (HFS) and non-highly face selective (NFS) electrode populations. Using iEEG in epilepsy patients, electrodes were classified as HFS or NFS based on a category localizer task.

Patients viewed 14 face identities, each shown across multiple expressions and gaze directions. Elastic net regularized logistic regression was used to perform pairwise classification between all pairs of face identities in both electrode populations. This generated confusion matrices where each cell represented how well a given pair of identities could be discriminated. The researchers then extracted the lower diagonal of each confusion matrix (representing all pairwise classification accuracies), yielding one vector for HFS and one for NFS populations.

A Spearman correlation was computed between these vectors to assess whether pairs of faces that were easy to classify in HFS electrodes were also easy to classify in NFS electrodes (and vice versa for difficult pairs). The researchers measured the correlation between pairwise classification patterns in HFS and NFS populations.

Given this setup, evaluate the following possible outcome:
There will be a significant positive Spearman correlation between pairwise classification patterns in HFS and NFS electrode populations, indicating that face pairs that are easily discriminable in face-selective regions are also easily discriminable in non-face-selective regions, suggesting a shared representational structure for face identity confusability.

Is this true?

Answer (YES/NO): YES